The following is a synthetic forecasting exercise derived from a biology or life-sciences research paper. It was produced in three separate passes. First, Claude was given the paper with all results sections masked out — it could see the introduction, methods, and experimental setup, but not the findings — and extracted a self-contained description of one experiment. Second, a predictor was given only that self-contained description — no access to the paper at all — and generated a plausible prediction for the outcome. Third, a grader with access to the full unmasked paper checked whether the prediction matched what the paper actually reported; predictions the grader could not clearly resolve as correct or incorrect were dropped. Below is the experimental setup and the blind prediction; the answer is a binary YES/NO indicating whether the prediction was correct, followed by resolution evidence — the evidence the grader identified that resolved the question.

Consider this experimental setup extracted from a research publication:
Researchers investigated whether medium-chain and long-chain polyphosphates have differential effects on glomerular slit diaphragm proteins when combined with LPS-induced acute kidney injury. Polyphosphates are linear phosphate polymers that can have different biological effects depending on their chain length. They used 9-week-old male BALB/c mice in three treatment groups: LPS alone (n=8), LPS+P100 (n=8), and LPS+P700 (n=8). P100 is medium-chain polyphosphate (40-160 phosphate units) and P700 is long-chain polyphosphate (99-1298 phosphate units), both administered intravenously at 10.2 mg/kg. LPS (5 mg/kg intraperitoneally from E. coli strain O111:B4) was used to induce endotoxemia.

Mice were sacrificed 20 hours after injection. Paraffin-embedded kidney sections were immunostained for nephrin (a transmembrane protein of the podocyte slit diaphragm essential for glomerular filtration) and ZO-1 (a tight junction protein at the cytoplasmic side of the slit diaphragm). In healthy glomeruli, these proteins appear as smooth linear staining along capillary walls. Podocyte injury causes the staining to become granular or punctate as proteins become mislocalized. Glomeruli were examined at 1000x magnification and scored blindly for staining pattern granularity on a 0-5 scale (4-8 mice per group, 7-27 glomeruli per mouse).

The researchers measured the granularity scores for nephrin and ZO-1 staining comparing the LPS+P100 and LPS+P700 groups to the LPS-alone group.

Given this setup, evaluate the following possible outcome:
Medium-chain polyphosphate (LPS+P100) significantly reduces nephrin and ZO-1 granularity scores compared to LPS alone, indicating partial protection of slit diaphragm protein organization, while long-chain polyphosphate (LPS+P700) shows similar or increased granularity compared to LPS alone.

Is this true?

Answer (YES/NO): NO